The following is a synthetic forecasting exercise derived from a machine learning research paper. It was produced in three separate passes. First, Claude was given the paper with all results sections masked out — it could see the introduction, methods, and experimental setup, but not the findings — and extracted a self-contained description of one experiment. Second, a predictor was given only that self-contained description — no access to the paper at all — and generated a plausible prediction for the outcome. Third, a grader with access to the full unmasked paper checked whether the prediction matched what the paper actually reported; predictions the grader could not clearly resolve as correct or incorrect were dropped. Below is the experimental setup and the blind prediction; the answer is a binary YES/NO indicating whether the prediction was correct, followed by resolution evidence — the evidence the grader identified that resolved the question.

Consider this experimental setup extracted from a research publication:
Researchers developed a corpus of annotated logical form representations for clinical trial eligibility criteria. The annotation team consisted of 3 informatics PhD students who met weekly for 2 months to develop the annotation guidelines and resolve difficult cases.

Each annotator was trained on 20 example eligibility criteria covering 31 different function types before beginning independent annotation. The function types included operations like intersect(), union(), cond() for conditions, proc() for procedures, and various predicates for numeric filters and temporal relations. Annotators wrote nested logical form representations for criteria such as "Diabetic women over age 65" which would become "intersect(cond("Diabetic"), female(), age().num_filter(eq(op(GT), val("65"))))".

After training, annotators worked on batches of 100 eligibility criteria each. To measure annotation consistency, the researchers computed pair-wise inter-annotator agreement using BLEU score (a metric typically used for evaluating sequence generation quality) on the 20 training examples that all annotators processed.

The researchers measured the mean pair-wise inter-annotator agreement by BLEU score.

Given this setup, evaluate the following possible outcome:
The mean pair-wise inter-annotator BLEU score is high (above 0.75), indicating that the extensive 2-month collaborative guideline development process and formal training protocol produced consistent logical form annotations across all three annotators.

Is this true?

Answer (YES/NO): YES